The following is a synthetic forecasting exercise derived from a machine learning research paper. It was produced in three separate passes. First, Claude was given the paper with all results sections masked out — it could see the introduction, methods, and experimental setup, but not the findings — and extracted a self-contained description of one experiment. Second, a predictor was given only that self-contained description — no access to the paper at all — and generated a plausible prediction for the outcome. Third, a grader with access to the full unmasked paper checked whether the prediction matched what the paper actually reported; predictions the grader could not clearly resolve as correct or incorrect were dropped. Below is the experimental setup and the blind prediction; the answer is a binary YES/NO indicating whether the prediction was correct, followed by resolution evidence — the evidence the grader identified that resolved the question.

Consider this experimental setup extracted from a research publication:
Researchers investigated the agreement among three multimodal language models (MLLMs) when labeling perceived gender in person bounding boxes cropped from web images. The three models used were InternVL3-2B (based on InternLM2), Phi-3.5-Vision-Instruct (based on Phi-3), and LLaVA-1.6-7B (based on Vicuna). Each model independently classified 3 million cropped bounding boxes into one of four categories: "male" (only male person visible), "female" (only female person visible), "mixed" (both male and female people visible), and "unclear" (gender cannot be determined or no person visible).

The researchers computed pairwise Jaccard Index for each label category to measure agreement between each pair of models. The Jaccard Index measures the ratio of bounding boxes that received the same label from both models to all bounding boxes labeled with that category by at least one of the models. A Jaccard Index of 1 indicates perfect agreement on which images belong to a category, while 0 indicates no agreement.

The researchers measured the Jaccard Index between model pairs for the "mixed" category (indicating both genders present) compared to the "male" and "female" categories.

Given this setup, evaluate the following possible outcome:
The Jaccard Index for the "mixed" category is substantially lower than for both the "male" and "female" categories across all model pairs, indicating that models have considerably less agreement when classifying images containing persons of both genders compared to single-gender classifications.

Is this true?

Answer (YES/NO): YES